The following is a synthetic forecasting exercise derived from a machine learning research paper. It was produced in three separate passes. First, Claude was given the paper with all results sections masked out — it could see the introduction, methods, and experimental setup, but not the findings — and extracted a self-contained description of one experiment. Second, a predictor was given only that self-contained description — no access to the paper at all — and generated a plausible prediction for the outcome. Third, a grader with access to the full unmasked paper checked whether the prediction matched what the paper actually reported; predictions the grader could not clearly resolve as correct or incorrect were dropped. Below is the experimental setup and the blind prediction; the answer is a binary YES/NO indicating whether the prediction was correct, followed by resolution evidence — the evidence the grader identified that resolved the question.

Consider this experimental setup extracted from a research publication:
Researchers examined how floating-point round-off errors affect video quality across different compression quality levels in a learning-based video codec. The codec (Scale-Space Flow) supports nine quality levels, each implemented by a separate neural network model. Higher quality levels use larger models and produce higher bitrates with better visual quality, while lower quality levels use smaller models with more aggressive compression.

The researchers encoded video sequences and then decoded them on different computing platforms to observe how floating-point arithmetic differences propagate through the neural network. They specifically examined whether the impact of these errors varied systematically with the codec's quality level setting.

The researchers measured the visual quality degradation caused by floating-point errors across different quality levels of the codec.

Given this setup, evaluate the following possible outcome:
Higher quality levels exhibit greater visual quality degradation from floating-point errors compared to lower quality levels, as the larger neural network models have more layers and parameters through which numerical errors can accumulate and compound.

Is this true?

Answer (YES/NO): YES